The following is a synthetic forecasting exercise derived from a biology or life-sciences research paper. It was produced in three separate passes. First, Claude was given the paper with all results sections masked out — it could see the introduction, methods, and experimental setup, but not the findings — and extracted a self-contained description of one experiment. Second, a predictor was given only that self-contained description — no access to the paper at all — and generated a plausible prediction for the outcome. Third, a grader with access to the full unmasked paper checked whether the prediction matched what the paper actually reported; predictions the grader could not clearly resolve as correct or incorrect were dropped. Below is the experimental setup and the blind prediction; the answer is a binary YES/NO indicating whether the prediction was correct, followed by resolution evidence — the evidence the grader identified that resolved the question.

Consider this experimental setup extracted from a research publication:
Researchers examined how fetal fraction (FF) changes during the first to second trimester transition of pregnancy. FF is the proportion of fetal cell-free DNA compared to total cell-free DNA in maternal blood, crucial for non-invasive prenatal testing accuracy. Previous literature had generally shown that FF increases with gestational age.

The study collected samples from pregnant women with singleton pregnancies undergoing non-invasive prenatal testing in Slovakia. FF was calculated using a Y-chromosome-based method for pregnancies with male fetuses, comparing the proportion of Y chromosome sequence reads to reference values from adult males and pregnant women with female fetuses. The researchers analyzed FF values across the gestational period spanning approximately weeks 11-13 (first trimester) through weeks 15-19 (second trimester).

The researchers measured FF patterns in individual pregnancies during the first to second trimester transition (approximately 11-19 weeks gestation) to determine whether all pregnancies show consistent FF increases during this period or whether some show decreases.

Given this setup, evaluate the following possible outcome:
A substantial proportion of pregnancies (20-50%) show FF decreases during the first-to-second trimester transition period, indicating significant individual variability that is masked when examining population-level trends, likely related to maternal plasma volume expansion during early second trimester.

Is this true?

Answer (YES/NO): NO